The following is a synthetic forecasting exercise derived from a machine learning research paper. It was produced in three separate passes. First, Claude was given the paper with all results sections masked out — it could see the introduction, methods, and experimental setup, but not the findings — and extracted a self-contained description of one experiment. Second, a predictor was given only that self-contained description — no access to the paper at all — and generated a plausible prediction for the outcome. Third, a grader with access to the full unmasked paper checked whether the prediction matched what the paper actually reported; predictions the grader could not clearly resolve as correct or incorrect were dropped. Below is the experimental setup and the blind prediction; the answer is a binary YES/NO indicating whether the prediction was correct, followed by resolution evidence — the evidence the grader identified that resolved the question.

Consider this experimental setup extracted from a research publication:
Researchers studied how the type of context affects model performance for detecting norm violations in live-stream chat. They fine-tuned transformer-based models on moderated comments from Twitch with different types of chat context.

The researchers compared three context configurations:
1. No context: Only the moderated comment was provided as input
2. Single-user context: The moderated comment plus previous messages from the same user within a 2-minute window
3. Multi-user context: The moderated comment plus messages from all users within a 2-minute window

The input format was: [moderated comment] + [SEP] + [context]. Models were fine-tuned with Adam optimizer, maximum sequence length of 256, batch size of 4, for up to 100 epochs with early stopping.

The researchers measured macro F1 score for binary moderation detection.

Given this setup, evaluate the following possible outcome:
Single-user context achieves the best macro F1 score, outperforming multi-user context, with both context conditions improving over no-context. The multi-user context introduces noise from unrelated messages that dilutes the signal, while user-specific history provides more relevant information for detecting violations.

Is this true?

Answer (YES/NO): NO